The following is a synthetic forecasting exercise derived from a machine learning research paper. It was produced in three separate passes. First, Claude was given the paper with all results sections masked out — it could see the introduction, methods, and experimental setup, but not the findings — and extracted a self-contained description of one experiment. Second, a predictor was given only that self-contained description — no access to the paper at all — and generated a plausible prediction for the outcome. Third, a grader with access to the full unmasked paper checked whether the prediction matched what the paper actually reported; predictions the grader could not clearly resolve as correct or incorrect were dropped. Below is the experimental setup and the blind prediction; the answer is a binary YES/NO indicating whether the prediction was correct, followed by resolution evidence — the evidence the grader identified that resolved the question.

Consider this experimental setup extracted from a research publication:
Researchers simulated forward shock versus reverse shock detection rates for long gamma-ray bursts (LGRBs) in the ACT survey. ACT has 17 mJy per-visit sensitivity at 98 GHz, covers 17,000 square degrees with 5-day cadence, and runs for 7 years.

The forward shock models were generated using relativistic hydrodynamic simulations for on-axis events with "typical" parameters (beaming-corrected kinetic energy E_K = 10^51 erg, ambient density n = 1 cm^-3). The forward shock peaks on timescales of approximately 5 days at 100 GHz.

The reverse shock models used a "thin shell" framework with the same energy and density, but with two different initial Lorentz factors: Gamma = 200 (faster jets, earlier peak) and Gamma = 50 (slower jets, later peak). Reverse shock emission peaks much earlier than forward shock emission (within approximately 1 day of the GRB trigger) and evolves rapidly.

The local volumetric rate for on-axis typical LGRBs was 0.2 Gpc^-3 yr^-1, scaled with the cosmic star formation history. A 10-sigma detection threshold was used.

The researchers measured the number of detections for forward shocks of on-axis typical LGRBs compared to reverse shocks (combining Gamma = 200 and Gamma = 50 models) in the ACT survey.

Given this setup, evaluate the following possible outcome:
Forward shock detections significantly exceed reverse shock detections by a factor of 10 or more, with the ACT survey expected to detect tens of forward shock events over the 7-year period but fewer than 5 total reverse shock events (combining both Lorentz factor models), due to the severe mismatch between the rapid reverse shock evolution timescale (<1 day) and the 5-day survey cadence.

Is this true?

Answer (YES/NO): NO